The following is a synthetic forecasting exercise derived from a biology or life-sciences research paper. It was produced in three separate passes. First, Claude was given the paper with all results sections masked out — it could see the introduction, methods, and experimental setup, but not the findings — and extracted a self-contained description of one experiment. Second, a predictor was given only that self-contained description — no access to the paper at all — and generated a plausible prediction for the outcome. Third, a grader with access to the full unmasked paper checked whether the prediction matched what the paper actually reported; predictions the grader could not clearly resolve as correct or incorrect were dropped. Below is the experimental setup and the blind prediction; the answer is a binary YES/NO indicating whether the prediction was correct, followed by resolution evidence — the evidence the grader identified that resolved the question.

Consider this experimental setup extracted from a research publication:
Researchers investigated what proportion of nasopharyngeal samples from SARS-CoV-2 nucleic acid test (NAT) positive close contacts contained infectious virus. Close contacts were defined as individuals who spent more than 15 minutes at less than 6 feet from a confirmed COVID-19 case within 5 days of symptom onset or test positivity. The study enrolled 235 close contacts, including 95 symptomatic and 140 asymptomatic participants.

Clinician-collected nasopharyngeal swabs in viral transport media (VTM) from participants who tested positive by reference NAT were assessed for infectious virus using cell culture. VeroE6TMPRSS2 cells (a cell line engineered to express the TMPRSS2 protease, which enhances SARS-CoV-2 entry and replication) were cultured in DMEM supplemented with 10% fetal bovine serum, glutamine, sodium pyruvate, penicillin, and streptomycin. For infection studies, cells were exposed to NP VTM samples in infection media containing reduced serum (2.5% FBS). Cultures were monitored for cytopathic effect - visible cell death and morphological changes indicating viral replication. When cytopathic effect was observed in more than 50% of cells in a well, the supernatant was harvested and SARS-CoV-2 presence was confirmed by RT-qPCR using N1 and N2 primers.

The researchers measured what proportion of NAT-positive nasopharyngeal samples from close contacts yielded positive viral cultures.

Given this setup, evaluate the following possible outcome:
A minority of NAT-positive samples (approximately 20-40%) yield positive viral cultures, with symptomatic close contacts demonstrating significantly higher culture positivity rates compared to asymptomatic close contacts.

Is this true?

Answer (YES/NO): NO